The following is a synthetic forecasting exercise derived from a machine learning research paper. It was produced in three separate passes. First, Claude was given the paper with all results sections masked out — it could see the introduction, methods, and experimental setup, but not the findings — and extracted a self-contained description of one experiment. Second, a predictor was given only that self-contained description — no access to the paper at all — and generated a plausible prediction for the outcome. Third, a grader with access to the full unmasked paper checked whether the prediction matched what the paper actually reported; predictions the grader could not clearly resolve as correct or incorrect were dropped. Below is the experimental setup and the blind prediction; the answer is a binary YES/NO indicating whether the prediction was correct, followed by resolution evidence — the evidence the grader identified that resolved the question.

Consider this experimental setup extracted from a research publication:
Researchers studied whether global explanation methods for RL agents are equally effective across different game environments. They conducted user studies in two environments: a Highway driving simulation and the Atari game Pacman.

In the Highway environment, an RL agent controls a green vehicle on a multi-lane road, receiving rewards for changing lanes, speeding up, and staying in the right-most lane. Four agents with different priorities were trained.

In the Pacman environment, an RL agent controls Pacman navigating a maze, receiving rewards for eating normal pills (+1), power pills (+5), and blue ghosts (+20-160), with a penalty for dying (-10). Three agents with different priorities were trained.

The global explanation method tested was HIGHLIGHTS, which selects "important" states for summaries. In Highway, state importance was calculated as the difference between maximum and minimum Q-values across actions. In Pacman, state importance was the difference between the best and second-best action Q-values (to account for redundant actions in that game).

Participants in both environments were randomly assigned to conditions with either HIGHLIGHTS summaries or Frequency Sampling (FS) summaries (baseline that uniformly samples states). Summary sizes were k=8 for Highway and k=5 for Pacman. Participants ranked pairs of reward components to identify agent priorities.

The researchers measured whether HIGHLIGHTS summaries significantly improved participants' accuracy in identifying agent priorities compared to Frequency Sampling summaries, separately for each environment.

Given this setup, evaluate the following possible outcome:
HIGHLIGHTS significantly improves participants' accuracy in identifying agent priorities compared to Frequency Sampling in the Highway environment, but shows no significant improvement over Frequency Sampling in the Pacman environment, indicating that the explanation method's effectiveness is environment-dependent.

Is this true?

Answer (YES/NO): NO